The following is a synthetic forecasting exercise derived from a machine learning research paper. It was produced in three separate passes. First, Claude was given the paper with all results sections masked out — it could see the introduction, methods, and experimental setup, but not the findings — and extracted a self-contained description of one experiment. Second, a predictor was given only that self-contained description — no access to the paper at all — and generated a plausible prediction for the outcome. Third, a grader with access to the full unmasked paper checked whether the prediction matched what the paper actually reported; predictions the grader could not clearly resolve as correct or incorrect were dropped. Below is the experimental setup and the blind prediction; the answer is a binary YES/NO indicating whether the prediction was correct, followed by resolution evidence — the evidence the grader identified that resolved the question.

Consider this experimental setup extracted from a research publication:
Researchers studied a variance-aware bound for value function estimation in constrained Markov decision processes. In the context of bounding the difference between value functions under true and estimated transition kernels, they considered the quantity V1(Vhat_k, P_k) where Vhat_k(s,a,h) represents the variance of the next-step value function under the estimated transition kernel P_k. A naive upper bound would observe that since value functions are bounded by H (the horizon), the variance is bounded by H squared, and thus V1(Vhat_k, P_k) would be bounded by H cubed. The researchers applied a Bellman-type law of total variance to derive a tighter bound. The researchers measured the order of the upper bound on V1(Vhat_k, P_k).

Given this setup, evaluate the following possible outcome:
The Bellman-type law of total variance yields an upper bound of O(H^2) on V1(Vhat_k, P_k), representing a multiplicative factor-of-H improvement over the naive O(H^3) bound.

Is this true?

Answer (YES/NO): YES